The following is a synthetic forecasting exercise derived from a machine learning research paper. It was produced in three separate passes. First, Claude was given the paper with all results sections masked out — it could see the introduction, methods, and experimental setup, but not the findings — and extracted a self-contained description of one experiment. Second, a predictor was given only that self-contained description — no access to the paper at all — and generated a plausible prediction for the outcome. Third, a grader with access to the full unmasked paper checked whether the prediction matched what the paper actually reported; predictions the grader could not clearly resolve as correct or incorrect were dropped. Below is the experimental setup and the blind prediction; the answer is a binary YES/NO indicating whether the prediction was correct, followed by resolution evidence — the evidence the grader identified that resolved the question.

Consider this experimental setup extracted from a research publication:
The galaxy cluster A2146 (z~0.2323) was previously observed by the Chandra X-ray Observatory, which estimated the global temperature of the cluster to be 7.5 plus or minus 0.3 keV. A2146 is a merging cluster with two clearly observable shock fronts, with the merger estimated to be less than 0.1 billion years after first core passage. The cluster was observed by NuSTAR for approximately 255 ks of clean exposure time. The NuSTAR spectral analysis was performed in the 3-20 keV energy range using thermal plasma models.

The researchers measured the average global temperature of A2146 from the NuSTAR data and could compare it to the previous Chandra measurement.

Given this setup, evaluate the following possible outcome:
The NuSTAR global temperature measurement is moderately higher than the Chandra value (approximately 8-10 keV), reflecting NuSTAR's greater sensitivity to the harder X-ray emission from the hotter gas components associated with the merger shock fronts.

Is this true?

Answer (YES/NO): YES